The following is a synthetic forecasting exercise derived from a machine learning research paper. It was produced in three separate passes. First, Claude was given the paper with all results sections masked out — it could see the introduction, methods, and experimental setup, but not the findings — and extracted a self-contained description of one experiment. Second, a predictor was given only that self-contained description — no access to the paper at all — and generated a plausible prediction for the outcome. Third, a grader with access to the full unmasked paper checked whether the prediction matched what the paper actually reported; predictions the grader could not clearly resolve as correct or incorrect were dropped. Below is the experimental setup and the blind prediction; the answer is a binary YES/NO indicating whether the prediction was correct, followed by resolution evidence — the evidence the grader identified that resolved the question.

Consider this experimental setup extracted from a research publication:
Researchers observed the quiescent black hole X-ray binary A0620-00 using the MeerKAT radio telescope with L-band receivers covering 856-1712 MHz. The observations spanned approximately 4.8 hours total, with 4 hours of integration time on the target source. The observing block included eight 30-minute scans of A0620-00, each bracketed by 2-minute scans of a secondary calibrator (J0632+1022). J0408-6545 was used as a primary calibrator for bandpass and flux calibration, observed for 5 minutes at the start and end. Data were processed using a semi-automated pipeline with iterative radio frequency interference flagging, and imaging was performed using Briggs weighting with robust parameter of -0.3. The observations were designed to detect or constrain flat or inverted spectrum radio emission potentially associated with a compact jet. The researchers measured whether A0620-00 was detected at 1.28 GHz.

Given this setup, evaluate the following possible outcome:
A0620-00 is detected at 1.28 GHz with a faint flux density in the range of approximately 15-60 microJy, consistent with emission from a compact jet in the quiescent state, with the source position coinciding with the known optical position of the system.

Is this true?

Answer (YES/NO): NO